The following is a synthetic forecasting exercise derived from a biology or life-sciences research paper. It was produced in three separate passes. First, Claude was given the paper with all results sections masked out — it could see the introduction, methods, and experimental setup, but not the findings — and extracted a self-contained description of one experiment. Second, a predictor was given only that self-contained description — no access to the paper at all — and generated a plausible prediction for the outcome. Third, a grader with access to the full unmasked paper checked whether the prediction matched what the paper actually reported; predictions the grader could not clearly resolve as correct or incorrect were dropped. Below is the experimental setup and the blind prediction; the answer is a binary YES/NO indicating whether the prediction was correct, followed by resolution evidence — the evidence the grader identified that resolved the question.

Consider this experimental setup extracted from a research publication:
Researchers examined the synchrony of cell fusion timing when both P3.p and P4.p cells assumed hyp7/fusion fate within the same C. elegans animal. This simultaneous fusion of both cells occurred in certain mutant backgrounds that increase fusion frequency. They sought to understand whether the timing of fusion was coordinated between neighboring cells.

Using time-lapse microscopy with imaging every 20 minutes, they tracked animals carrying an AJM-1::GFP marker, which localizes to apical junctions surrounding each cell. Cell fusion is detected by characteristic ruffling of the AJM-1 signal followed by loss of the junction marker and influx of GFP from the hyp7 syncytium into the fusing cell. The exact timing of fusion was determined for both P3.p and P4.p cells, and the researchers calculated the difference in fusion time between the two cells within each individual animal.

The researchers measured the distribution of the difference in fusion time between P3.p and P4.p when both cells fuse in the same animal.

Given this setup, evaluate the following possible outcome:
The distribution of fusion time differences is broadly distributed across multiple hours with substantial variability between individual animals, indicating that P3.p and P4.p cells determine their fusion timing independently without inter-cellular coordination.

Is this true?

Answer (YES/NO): NO